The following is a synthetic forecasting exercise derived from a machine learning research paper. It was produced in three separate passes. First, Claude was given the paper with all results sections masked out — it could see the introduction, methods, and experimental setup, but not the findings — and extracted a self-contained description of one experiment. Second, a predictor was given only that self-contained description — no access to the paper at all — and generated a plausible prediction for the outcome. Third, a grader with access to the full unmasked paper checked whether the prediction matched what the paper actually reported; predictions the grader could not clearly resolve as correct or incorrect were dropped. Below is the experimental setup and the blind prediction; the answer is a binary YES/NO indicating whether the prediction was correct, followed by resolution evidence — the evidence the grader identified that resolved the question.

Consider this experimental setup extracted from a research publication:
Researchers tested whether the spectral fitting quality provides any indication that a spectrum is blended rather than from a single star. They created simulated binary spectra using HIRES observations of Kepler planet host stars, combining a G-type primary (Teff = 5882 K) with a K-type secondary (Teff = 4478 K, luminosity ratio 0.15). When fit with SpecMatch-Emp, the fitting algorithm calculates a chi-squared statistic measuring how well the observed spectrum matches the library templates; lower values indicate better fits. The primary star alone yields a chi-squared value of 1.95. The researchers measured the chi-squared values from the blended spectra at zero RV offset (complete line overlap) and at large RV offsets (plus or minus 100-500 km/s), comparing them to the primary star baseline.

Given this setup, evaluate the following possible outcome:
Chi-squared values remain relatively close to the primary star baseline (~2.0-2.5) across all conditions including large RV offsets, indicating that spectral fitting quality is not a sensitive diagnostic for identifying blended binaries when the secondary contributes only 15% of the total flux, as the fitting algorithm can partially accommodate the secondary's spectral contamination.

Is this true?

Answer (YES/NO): NO